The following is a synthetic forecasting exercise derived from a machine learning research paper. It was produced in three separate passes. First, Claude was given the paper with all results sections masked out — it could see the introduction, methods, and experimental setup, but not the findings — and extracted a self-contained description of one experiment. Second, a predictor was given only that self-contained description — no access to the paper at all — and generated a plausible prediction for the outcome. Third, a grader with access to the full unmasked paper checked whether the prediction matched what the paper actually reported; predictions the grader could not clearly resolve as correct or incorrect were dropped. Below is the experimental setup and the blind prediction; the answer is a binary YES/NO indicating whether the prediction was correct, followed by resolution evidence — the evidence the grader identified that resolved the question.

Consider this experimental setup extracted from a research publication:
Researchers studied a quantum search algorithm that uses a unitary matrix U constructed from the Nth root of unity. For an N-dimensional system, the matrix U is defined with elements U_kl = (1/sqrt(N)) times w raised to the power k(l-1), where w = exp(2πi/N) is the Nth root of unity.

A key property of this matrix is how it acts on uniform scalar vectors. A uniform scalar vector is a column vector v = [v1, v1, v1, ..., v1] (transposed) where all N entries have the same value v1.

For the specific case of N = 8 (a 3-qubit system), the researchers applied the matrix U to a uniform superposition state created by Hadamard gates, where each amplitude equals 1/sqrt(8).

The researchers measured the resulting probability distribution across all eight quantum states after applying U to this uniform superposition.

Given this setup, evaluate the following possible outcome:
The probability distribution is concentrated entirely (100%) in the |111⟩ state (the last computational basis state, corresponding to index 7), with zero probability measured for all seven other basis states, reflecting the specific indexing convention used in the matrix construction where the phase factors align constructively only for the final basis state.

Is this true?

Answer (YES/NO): YES